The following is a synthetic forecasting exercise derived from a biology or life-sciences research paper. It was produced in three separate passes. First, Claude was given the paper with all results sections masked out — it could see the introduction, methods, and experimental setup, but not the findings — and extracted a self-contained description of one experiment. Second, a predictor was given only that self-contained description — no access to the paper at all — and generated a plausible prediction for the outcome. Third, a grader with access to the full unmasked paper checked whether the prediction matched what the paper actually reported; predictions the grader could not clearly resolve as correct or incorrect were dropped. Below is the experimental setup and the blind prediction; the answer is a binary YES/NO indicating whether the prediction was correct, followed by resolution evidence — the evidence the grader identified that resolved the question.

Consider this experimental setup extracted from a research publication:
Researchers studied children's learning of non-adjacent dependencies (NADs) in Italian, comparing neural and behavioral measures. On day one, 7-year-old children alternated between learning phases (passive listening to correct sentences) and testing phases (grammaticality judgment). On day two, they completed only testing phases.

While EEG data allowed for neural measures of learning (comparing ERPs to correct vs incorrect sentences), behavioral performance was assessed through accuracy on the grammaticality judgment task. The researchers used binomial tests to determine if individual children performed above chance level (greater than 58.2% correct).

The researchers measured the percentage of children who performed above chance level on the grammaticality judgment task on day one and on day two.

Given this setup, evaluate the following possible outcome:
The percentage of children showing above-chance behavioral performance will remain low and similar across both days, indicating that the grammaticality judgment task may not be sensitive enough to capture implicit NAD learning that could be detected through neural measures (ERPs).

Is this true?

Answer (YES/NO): YES